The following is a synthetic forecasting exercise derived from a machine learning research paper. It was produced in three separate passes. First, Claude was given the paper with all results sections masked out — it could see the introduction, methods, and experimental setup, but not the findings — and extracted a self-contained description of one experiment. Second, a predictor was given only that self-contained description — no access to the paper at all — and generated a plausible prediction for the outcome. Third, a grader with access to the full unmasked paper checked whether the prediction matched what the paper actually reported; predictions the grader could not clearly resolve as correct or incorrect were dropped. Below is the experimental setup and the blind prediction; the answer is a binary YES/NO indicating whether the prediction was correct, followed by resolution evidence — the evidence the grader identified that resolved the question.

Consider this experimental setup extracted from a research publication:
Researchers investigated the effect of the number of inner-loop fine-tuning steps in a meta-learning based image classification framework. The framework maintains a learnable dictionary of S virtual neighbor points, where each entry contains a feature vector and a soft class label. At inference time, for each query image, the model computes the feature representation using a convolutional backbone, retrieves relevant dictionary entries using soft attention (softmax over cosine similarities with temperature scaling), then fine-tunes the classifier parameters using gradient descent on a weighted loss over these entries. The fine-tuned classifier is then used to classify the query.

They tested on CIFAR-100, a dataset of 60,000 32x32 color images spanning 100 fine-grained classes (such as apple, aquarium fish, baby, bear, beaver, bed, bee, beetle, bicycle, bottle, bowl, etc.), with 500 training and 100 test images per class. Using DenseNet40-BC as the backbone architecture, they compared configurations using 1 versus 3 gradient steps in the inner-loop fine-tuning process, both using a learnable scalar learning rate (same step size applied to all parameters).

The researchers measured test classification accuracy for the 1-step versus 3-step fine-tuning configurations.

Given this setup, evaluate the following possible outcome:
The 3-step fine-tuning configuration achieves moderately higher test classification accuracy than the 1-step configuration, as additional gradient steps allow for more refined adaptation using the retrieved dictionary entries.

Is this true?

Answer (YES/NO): NO